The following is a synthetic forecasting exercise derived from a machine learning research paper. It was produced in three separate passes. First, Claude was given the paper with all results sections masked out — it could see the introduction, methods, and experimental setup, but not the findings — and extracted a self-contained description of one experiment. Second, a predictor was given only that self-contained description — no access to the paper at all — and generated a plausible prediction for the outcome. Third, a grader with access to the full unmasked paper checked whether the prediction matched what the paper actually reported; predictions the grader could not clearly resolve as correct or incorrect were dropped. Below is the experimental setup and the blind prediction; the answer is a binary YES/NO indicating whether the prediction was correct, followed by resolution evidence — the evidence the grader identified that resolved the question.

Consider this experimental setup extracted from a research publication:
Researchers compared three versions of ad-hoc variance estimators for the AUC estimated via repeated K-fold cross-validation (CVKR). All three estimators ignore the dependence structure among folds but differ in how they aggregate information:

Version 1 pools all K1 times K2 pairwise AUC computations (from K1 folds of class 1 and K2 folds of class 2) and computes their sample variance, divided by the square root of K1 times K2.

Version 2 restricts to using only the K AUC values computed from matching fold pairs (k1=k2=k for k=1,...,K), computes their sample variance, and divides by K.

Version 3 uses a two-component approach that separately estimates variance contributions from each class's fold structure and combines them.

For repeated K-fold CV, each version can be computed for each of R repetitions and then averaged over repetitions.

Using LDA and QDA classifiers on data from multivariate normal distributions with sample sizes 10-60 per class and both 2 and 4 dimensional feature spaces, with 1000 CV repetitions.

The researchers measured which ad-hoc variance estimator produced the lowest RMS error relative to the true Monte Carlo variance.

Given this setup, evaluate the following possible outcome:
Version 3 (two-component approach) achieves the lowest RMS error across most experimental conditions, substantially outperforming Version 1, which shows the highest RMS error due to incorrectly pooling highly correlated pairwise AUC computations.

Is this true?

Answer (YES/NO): NO